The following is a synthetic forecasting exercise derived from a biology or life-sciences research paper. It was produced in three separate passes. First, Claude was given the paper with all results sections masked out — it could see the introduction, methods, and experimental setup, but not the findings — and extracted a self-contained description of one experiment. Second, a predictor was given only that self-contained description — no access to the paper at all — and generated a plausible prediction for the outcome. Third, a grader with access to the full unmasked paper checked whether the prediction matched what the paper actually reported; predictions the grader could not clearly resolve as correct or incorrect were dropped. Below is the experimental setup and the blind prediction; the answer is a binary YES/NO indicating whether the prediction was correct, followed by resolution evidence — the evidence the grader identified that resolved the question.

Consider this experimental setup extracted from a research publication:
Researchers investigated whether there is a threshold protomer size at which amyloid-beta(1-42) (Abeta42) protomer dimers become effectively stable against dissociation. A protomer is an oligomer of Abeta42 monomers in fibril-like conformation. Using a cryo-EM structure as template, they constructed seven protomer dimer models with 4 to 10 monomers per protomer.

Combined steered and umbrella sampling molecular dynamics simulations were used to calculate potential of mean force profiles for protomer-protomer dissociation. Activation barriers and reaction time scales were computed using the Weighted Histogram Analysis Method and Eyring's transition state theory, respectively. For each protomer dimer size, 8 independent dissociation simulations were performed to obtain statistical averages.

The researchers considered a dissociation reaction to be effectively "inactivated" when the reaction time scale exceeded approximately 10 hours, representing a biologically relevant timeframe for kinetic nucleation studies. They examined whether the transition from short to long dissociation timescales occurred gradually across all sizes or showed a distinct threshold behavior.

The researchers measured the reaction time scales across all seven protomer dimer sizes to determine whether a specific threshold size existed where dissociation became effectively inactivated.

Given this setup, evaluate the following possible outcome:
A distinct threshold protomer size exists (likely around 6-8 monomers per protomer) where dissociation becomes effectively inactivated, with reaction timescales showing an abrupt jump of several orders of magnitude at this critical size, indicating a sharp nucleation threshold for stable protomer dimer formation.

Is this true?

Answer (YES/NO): NO